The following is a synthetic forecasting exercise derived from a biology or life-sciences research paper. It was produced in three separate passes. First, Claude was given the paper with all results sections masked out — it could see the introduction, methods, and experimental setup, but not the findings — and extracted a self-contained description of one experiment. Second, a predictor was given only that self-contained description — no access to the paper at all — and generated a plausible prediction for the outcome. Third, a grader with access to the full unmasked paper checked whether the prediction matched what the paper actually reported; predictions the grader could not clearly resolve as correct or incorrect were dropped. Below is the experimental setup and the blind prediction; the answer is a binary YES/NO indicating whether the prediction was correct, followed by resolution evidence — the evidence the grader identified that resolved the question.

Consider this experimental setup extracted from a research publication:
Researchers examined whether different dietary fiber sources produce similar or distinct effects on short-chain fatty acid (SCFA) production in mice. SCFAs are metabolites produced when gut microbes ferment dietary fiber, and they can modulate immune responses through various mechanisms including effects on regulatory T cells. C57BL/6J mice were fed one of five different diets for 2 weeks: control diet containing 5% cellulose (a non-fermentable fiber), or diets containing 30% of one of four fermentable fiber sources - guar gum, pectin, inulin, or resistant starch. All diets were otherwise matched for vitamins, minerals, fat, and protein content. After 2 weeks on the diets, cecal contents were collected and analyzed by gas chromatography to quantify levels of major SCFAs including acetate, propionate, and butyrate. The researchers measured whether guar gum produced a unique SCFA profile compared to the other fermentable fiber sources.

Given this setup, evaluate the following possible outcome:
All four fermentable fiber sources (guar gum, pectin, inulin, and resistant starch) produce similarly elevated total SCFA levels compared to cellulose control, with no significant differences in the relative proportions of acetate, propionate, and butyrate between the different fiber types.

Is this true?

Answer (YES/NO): NO